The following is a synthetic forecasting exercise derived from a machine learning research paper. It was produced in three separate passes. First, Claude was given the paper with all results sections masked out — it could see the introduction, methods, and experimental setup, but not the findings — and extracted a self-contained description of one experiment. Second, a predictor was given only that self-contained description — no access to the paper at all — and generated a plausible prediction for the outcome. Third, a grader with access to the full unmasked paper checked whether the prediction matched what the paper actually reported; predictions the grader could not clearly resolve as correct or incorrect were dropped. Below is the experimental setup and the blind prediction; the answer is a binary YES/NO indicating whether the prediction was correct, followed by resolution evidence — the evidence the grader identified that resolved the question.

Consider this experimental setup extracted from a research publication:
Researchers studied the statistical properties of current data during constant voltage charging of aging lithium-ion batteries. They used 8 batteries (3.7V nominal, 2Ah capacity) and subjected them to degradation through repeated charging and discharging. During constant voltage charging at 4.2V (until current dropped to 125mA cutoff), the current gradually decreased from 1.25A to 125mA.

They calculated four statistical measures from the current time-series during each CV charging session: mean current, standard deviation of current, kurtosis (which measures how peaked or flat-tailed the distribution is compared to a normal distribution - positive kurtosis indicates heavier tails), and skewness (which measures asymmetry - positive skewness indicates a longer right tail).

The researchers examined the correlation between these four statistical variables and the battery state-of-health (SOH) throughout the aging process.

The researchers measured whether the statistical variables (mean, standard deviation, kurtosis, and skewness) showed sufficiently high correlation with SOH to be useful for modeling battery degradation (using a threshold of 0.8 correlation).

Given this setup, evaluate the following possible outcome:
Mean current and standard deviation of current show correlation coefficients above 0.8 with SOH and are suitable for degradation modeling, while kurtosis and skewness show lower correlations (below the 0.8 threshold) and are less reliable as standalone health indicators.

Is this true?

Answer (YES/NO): NO